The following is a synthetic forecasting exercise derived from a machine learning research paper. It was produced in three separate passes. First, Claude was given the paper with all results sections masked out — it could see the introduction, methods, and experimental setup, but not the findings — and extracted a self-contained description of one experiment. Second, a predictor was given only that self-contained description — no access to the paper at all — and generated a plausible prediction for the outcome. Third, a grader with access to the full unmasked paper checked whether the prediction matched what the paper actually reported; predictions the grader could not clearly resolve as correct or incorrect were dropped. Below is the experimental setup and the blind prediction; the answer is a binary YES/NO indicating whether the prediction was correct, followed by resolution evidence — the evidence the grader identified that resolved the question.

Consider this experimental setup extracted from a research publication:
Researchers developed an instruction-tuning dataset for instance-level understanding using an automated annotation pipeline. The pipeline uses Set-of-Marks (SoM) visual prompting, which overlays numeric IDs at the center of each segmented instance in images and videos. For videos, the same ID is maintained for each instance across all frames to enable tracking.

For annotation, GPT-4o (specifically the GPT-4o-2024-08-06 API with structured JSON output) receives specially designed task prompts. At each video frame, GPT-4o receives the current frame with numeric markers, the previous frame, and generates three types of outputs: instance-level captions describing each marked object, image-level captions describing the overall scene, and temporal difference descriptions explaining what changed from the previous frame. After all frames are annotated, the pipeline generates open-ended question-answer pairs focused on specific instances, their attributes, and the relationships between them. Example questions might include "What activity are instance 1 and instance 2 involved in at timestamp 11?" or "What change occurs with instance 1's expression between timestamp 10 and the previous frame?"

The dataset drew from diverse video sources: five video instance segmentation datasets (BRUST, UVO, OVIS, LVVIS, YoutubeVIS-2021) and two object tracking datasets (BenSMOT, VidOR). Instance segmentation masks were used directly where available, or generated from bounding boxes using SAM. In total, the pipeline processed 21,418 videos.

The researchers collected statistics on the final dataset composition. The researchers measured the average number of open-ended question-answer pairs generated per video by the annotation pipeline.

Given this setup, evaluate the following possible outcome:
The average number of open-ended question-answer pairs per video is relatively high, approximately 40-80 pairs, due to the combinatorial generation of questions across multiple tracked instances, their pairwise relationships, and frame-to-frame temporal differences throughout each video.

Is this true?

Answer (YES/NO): NO